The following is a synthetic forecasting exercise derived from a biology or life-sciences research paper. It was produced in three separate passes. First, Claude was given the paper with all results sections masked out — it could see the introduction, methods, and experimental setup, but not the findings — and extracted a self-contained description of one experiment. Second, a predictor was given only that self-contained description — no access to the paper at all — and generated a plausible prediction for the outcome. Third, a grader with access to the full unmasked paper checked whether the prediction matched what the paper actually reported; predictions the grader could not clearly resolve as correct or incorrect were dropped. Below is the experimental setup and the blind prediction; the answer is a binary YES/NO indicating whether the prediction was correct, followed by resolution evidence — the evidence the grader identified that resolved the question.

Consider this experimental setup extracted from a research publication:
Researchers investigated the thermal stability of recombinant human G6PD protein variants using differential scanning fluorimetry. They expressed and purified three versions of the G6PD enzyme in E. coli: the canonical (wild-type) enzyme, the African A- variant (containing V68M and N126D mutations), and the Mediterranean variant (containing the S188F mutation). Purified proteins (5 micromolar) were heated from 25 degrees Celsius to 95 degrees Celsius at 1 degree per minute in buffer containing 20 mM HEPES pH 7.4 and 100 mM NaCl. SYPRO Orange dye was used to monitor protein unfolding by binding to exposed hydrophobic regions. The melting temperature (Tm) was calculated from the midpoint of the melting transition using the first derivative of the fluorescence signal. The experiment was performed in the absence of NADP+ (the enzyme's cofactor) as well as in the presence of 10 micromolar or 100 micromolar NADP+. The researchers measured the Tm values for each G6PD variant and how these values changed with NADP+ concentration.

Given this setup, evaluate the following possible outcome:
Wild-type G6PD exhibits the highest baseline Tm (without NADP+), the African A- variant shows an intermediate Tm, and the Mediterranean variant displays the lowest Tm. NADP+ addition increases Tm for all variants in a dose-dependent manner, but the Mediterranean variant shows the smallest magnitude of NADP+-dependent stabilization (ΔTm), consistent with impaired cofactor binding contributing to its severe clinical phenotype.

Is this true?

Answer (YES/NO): NO